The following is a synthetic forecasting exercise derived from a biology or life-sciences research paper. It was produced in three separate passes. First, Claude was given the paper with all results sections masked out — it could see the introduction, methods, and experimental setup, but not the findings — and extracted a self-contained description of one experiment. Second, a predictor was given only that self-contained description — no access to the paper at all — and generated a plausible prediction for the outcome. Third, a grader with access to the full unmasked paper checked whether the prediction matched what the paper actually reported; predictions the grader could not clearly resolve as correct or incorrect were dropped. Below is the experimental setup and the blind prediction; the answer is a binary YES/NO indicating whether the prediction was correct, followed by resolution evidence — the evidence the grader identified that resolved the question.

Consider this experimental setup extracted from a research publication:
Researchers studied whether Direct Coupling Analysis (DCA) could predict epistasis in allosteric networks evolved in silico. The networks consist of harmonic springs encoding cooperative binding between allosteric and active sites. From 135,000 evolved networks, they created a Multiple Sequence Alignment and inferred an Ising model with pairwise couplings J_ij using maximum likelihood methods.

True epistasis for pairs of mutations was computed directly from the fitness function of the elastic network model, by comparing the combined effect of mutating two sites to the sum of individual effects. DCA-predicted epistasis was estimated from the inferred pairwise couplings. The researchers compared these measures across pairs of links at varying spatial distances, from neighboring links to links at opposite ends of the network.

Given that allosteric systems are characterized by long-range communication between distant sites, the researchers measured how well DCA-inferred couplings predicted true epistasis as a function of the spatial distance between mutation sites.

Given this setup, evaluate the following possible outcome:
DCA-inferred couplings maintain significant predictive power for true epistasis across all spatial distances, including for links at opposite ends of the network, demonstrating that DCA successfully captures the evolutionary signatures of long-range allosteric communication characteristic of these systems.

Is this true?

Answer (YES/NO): NO